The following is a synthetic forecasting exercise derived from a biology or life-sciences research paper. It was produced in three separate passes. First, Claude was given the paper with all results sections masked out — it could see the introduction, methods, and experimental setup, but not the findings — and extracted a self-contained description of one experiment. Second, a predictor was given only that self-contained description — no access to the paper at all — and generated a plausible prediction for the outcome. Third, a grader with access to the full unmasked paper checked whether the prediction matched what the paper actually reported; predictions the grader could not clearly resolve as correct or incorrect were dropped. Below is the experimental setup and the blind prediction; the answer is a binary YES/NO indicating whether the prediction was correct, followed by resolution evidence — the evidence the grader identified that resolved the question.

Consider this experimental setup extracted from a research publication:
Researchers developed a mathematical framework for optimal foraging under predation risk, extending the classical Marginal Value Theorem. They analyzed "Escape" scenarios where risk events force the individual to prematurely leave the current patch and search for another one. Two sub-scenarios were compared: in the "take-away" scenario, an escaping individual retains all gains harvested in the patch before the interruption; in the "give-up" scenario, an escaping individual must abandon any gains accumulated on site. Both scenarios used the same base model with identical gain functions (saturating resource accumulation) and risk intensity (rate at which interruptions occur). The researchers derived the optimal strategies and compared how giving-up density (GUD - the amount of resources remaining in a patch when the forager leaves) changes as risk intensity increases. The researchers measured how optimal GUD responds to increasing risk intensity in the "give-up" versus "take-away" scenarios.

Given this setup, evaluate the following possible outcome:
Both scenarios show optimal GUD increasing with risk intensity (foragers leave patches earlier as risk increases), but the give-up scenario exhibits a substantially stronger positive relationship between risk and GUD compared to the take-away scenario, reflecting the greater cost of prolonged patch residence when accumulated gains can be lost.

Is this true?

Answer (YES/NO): NO